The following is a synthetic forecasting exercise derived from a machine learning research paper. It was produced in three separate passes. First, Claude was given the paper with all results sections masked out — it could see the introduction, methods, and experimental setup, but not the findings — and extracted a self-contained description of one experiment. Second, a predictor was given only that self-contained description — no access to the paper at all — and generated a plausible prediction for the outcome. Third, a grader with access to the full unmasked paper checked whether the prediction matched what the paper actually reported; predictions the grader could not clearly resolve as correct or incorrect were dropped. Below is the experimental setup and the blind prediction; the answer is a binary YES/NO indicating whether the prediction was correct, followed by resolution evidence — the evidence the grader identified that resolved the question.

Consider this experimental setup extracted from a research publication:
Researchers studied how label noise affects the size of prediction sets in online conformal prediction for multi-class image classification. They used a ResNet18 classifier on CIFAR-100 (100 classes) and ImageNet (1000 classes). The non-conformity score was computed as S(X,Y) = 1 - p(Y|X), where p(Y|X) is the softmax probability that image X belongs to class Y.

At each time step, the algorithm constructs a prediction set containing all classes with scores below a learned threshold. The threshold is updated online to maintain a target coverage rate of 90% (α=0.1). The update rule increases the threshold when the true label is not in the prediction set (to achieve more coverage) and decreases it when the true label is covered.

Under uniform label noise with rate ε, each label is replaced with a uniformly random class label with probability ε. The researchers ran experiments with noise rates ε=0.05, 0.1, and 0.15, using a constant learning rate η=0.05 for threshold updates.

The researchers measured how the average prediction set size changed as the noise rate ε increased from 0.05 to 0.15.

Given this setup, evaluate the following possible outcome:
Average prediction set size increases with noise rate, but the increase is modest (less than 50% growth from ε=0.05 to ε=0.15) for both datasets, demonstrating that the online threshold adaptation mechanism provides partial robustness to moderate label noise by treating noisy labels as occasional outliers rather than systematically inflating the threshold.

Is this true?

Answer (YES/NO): NO